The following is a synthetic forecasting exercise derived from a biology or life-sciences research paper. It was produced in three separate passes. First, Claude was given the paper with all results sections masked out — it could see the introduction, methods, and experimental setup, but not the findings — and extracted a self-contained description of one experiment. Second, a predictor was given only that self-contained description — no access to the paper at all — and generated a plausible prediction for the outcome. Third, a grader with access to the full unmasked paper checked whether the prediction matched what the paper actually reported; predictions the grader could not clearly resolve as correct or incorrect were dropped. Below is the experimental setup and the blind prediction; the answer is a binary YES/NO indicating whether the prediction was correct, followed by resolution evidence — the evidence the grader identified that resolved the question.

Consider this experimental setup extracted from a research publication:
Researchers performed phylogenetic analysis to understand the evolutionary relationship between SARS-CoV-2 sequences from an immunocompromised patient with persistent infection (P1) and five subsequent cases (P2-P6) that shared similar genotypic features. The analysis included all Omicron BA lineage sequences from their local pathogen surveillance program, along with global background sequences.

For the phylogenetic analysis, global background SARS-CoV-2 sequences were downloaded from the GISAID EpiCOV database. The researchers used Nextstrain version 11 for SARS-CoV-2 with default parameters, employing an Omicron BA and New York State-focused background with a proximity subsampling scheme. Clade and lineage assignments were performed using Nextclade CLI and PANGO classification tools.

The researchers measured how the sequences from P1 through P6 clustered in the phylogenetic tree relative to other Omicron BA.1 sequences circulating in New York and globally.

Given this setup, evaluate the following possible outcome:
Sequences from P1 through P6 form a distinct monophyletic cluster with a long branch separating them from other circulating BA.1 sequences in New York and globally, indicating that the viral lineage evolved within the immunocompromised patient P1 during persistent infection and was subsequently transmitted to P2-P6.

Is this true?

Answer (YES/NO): YES